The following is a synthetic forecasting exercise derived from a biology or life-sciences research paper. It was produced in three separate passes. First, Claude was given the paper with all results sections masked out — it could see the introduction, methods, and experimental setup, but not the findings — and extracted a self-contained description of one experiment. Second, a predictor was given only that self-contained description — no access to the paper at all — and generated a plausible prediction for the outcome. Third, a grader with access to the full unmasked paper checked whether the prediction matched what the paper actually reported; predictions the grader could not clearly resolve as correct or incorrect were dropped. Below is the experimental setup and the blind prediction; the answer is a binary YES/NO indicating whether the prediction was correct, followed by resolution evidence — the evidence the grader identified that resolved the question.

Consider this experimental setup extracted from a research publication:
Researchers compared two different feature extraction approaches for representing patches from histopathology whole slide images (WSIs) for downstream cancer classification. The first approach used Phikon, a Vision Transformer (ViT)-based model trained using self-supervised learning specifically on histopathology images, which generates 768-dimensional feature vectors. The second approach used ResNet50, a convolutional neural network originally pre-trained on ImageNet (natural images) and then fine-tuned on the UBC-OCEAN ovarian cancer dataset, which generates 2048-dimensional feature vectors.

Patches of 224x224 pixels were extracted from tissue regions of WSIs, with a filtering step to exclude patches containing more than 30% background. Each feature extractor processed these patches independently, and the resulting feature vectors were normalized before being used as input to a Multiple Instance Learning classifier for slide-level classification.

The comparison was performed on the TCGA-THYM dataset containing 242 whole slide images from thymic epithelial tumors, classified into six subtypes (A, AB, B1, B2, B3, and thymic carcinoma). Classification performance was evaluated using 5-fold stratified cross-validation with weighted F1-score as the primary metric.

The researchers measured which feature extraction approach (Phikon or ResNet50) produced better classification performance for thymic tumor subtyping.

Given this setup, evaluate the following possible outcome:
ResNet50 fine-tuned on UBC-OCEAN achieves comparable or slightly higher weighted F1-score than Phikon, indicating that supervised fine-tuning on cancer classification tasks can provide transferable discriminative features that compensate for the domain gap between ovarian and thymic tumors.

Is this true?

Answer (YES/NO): NO